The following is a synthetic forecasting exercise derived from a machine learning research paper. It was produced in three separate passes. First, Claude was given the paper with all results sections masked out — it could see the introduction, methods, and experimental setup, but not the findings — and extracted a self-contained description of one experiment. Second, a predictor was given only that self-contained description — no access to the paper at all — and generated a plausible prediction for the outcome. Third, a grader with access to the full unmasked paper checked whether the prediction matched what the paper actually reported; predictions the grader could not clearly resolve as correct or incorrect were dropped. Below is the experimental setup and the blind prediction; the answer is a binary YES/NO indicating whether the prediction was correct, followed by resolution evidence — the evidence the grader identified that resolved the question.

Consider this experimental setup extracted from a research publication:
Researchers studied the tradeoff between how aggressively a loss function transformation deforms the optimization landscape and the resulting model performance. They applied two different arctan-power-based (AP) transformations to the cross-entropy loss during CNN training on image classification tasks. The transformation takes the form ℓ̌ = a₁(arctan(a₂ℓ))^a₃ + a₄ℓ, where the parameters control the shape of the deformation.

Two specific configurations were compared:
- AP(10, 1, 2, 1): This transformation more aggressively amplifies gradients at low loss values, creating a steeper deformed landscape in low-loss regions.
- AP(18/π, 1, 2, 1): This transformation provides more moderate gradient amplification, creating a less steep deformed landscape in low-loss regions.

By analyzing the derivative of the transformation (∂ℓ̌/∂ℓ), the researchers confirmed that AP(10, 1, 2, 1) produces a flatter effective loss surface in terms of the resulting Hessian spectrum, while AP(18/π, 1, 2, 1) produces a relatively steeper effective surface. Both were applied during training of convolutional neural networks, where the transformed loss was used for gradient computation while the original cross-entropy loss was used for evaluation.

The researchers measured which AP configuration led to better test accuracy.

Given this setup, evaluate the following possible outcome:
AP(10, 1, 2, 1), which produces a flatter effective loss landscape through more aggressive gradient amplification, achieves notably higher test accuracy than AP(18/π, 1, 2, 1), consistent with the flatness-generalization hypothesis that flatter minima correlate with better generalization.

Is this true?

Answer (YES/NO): NO